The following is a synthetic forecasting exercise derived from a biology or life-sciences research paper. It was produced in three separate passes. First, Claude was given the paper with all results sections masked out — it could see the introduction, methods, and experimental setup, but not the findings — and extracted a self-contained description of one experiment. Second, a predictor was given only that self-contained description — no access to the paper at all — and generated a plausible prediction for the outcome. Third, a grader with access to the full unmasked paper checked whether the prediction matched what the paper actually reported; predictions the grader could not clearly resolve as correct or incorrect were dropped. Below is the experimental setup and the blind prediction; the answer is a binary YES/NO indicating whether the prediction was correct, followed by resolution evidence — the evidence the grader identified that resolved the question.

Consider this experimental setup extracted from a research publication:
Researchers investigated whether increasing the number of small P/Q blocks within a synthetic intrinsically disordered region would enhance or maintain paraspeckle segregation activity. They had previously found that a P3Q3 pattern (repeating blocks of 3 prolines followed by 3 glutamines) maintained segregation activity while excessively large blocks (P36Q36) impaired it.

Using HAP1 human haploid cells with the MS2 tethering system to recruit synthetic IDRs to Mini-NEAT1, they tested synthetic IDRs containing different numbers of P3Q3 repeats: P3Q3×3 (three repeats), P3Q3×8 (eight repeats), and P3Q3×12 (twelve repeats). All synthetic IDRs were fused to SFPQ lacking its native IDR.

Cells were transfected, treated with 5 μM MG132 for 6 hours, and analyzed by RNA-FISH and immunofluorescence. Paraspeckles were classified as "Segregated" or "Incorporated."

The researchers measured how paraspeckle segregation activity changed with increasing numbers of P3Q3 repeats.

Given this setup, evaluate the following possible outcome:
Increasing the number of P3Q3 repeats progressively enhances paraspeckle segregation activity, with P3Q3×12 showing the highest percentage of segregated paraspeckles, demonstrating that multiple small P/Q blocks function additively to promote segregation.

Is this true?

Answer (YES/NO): NO